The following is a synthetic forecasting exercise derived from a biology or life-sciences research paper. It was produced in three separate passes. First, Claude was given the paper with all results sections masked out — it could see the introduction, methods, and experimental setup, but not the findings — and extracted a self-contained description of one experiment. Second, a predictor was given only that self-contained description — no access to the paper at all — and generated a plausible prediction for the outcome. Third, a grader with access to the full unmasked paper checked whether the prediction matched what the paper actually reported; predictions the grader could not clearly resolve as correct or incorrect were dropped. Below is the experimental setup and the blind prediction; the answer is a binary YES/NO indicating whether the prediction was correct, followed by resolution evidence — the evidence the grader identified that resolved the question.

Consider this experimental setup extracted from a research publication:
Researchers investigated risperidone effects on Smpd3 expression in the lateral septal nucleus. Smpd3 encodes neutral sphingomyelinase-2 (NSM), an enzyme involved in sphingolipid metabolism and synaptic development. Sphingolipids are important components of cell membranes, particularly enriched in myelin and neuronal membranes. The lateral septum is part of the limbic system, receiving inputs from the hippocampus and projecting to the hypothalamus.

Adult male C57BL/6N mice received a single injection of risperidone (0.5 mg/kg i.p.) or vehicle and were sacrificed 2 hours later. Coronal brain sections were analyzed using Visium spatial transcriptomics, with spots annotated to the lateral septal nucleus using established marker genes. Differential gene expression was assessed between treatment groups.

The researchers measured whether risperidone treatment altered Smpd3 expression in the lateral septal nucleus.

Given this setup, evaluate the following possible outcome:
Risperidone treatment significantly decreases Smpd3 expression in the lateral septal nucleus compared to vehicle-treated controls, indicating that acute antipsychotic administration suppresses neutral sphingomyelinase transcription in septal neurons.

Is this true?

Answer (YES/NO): NO